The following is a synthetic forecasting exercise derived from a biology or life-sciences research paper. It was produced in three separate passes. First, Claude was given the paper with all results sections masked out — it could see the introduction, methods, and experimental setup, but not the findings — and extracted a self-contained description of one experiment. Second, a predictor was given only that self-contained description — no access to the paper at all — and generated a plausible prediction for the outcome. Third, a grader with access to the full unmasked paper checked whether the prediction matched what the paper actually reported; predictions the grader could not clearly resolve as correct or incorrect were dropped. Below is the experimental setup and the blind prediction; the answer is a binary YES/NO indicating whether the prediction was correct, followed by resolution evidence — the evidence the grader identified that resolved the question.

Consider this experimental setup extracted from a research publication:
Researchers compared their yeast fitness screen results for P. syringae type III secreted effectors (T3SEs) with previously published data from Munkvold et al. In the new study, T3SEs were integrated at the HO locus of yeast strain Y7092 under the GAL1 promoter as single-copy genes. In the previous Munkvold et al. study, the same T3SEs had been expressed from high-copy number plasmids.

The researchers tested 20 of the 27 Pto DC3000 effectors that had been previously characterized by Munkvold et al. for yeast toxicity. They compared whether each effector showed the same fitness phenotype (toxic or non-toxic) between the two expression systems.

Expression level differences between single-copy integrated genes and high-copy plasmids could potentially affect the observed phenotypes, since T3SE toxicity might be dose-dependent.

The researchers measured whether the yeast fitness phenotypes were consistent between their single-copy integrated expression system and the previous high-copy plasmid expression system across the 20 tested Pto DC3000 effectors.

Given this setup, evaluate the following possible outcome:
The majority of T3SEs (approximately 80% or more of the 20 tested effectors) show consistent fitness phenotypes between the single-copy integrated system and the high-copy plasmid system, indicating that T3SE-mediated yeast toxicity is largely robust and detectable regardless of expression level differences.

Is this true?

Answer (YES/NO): YES